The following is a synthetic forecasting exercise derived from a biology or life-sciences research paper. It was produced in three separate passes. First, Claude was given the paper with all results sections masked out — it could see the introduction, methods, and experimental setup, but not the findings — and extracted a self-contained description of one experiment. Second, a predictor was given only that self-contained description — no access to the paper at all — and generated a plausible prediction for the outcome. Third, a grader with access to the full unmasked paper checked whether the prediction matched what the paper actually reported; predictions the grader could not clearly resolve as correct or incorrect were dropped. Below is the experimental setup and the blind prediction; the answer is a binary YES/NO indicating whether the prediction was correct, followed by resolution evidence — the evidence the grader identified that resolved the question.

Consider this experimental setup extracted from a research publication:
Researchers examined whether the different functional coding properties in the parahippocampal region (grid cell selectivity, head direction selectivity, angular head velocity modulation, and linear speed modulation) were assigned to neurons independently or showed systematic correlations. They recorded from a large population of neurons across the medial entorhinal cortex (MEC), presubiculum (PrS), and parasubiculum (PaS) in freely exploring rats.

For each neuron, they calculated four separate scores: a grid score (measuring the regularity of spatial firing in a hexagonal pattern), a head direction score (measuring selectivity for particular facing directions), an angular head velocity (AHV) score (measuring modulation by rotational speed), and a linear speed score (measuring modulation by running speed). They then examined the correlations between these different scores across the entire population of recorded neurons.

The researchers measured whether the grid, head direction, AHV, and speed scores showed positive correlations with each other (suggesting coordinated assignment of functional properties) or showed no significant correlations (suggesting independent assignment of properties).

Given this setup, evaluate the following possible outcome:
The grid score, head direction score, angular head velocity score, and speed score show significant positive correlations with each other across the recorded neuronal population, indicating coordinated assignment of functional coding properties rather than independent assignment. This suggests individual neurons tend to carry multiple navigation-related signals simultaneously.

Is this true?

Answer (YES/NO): NO